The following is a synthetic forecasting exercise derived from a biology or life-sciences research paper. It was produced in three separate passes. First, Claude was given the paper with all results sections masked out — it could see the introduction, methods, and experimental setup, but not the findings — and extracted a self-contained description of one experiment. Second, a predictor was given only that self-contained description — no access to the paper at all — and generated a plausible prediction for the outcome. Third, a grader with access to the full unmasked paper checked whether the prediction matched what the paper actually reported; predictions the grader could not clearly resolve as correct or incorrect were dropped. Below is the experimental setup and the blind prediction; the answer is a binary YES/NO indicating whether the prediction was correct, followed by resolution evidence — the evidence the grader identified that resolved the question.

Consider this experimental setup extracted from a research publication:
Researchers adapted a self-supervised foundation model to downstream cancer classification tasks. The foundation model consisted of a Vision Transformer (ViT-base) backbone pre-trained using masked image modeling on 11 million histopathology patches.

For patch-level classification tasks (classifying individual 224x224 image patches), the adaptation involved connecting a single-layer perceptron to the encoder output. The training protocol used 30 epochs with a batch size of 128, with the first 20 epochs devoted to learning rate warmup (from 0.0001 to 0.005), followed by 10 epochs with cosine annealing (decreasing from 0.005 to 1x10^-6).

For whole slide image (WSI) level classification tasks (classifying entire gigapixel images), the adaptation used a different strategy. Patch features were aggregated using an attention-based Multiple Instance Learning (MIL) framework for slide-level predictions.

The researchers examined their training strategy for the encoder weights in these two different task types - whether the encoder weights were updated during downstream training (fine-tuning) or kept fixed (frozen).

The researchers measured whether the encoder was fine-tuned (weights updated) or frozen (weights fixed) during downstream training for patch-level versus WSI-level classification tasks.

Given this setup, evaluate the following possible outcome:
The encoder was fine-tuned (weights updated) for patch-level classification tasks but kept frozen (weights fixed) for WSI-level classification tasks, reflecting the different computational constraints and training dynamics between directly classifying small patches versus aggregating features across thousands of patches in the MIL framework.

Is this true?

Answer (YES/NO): YES